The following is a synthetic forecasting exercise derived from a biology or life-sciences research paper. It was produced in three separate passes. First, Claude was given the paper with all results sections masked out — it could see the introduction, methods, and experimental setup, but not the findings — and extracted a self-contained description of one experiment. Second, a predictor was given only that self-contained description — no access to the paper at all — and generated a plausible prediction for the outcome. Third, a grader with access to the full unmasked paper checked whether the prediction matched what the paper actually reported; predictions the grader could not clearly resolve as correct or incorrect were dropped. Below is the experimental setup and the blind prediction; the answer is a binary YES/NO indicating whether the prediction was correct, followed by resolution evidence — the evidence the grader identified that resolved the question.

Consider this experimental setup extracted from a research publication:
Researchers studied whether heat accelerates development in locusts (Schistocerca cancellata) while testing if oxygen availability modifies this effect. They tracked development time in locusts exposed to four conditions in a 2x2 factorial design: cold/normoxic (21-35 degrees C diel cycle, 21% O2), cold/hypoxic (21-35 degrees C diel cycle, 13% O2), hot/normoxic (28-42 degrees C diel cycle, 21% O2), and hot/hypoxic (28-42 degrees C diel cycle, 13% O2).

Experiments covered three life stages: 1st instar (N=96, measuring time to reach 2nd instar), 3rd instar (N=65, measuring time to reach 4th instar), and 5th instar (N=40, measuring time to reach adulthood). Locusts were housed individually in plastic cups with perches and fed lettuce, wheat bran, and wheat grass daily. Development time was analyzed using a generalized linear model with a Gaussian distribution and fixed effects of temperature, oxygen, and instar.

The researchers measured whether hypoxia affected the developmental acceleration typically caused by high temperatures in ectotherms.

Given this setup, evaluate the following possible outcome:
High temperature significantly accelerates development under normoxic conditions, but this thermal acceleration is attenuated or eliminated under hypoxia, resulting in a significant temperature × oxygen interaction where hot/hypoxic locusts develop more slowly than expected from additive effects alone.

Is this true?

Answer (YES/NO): NO